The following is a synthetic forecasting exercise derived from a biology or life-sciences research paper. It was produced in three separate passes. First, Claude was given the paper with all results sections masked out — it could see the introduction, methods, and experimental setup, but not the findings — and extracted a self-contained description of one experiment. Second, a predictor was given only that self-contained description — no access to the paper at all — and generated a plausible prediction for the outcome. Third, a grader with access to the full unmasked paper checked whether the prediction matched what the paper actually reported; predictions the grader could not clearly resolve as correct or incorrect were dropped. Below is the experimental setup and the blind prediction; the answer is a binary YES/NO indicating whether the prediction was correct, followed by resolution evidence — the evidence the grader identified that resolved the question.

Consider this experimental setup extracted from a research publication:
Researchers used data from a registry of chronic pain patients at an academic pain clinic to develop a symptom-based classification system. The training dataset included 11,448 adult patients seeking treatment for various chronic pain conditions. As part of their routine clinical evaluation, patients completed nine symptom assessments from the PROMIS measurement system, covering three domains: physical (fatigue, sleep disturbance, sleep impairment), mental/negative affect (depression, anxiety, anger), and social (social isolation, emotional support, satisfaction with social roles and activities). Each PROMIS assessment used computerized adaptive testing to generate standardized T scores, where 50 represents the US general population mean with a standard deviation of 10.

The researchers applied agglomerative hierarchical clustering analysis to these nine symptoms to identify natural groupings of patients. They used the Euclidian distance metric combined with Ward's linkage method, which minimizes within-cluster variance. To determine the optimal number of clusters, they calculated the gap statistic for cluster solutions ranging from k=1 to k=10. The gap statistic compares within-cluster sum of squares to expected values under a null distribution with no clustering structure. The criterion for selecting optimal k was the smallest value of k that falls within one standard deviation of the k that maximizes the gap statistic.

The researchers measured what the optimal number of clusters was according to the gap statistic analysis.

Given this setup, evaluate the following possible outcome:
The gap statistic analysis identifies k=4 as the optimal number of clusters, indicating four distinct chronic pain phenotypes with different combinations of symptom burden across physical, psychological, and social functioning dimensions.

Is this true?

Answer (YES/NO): NO